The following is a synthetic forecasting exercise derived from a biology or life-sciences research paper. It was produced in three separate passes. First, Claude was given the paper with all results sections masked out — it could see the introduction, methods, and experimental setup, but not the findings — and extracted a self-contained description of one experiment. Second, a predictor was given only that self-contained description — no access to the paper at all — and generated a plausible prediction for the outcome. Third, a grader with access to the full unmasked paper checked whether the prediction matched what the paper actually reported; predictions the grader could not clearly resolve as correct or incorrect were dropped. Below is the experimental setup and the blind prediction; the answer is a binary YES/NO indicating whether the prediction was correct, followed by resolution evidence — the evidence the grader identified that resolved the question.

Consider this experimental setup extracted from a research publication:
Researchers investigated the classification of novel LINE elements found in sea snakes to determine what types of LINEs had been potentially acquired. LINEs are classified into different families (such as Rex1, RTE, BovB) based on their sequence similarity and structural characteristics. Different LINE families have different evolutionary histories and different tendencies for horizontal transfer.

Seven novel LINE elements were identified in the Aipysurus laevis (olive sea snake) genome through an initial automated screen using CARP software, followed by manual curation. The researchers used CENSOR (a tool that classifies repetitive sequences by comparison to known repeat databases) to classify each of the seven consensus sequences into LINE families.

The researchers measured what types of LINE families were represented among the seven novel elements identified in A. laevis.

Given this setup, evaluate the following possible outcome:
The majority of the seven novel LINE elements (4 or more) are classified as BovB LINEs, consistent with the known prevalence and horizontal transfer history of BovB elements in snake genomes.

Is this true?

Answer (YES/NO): NO